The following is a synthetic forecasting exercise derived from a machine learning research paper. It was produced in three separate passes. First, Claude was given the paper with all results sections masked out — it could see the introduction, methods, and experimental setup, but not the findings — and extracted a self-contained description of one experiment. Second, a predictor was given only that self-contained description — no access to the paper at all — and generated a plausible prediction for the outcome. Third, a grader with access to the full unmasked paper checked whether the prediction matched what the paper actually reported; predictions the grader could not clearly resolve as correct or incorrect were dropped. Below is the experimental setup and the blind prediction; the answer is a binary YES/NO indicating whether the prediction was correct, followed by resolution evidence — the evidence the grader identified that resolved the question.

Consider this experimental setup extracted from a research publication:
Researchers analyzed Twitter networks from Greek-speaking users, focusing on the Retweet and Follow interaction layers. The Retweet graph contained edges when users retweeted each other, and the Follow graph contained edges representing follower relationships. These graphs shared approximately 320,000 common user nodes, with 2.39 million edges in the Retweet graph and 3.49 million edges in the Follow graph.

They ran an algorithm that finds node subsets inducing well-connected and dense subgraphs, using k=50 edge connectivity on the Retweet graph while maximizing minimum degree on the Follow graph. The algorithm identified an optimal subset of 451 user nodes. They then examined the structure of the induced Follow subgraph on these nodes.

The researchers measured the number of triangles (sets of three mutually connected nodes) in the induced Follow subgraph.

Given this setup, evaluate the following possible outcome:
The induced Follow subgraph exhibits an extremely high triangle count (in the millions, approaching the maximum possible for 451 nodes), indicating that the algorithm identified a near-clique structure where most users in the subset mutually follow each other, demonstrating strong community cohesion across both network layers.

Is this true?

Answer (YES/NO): NO